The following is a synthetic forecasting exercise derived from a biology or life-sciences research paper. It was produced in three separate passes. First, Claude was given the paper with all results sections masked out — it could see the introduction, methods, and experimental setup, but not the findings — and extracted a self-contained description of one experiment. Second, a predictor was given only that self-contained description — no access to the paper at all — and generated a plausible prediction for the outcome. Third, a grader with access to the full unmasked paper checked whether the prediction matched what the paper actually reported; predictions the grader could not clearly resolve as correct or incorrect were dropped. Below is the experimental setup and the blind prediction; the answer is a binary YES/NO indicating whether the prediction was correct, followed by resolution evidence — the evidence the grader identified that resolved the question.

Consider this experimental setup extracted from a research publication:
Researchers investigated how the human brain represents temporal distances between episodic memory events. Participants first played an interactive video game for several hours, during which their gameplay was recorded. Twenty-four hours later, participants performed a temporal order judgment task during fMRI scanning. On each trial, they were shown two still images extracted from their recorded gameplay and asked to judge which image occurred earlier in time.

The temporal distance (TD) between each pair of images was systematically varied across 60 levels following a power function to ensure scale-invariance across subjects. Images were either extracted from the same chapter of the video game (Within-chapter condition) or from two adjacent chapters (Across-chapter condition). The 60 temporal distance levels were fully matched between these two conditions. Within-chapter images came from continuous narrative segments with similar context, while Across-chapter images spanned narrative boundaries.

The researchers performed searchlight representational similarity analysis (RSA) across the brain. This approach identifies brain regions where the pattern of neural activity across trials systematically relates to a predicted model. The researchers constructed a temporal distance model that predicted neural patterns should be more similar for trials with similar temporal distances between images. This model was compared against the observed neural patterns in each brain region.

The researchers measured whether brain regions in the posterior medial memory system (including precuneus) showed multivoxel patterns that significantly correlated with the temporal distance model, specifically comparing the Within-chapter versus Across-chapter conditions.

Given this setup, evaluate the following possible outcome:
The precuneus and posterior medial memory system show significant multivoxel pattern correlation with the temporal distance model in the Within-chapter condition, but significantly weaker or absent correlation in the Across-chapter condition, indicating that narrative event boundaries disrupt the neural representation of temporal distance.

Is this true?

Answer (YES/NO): YES